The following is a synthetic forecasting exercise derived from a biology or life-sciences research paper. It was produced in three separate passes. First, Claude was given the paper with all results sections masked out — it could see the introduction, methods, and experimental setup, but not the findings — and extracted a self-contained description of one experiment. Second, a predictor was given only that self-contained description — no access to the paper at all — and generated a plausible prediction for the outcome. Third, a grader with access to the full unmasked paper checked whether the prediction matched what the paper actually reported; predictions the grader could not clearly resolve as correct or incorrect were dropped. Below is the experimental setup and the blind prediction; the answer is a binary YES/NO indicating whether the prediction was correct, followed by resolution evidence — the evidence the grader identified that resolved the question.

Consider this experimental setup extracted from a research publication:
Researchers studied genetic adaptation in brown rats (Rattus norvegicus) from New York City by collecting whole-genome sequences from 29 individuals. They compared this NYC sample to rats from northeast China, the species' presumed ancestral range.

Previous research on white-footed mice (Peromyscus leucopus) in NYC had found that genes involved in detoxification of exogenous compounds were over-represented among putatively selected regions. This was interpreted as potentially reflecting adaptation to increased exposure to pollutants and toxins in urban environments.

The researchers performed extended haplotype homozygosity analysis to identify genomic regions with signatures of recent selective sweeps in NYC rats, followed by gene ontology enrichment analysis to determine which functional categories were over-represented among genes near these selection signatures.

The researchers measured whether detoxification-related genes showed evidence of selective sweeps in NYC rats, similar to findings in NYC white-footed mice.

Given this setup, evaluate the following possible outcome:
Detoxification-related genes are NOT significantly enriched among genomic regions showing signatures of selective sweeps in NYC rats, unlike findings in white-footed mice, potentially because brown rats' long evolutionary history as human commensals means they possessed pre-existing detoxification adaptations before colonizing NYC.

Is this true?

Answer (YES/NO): YES